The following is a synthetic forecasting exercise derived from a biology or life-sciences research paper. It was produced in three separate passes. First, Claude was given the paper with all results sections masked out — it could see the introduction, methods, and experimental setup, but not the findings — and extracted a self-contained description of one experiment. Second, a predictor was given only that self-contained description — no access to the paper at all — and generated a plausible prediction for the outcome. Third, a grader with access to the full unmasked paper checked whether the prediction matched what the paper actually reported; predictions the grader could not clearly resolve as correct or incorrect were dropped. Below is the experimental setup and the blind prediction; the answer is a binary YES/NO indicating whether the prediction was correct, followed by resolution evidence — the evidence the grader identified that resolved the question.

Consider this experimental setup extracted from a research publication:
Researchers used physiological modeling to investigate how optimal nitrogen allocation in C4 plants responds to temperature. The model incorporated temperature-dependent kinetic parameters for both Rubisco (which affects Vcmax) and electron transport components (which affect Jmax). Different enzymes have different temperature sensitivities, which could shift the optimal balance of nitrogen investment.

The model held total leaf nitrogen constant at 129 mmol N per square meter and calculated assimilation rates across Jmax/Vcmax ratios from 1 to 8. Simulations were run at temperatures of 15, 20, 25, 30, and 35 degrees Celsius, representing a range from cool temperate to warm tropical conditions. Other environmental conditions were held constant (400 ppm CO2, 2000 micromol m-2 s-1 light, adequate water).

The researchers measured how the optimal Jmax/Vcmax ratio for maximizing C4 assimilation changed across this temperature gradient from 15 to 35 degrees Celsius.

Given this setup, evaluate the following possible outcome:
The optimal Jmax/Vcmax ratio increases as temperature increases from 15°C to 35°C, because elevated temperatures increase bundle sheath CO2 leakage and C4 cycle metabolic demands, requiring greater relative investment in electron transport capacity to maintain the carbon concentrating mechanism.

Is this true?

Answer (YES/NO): YES